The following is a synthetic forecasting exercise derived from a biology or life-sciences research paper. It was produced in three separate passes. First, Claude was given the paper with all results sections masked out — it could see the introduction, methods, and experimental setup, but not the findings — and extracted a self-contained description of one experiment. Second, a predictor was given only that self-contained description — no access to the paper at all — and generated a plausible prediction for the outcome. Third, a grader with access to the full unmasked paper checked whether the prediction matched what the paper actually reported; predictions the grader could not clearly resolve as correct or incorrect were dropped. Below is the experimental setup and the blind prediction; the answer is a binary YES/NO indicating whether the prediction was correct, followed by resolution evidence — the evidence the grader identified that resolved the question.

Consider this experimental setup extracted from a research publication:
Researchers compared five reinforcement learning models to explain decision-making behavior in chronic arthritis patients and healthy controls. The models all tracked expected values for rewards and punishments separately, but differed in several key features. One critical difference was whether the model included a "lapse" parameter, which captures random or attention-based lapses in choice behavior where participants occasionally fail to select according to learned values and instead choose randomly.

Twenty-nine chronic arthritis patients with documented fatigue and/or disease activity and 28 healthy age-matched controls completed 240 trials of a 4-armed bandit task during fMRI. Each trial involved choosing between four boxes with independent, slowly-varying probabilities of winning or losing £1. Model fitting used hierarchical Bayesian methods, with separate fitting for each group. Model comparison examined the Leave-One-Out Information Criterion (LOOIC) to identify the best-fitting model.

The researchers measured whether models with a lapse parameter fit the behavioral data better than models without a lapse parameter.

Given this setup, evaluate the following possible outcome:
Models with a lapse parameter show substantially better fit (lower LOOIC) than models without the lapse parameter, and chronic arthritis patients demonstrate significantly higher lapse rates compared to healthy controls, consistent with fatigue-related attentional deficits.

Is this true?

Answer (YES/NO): YES